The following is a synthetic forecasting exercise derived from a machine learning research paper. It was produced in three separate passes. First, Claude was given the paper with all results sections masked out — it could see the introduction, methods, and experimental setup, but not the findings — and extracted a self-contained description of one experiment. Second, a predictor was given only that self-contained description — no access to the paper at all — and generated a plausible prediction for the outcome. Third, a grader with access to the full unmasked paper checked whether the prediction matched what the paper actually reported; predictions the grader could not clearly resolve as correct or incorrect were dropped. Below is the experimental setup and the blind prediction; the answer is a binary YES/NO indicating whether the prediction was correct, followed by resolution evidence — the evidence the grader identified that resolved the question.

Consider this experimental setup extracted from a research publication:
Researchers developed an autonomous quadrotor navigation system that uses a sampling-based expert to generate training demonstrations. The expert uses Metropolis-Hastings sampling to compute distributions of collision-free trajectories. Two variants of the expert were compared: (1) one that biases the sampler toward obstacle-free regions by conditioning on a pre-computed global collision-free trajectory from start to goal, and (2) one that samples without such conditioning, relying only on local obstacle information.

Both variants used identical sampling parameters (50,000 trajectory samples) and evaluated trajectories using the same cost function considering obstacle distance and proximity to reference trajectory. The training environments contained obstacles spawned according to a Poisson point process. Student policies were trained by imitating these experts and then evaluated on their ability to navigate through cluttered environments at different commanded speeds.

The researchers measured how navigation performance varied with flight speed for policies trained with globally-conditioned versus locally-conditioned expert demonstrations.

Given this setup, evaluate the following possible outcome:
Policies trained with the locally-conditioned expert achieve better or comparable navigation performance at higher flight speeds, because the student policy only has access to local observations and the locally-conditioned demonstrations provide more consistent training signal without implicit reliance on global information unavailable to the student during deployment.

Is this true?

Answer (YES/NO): NO